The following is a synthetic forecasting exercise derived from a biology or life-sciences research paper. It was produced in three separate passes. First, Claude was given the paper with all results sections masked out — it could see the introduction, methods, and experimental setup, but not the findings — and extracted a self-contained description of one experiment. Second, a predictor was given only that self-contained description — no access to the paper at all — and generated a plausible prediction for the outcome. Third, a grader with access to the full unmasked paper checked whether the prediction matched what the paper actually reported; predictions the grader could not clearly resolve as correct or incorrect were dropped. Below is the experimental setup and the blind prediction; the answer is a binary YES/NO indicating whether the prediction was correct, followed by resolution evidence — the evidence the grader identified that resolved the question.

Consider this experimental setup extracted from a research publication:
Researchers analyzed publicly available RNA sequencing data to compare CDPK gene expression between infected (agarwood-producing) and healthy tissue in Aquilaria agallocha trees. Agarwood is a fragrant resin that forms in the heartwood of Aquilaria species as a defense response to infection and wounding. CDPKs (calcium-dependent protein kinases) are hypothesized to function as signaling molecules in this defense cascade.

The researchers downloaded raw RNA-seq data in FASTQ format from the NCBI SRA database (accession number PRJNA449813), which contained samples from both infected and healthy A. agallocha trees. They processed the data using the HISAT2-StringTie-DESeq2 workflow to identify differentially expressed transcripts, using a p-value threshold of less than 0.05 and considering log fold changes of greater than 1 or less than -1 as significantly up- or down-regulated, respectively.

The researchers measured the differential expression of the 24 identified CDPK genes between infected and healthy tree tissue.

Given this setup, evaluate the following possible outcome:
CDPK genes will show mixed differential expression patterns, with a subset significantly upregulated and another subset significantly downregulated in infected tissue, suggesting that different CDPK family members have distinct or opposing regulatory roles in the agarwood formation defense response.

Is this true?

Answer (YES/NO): YES